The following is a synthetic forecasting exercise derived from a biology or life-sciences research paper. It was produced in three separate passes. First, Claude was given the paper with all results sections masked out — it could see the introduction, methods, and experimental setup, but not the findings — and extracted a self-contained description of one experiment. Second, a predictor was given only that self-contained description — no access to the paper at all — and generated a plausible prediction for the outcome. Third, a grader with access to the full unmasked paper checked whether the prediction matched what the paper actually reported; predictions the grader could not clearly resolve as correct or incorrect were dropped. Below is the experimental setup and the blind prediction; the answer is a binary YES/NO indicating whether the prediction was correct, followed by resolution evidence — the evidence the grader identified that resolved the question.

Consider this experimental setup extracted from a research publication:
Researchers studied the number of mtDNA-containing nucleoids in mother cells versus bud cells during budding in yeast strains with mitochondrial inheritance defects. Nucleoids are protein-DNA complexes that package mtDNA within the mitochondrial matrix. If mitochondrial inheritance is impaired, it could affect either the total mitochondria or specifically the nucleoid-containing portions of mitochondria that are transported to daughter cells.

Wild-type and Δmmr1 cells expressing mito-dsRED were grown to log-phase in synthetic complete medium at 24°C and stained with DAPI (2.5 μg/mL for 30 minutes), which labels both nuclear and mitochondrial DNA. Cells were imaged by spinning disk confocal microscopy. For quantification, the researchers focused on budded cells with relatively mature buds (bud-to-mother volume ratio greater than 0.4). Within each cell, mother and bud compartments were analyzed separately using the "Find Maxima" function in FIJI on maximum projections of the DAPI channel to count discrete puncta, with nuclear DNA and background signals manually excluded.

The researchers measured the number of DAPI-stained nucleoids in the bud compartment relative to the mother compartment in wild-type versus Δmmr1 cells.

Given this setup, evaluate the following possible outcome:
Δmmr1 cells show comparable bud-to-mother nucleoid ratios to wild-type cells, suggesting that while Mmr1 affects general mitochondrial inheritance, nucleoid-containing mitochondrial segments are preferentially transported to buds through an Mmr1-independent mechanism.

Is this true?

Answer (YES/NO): NO